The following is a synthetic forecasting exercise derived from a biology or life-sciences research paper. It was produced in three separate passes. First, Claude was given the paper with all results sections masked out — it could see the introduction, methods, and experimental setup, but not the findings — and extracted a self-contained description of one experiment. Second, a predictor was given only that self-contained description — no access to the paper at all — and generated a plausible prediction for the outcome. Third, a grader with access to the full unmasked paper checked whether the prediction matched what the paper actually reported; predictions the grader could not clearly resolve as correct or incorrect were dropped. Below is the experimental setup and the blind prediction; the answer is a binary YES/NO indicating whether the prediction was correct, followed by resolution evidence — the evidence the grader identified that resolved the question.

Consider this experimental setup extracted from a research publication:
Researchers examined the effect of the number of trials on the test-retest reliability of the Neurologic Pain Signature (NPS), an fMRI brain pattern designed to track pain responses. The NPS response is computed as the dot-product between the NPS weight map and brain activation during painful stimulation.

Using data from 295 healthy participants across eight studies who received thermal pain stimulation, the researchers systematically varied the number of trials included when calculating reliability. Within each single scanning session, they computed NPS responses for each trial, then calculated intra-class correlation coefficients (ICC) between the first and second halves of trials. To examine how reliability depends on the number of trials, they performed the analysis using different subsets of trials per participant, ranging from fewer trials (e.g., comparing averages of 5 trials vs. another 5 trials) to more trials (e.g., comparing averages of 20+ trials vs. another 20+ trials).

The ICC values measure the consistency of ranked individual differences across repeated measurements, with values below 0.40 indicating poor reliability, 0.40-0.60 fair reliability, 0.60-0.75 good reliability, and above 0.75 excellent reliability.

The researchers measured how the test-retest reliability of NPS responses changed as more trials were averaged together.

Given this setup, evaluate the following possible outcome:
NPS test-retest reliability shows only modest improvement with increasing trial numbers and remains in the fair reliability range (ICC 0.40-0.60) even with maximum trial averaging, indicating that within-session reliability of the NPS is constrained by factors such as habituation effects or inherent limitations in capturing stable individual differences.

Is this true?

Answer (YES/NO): NO